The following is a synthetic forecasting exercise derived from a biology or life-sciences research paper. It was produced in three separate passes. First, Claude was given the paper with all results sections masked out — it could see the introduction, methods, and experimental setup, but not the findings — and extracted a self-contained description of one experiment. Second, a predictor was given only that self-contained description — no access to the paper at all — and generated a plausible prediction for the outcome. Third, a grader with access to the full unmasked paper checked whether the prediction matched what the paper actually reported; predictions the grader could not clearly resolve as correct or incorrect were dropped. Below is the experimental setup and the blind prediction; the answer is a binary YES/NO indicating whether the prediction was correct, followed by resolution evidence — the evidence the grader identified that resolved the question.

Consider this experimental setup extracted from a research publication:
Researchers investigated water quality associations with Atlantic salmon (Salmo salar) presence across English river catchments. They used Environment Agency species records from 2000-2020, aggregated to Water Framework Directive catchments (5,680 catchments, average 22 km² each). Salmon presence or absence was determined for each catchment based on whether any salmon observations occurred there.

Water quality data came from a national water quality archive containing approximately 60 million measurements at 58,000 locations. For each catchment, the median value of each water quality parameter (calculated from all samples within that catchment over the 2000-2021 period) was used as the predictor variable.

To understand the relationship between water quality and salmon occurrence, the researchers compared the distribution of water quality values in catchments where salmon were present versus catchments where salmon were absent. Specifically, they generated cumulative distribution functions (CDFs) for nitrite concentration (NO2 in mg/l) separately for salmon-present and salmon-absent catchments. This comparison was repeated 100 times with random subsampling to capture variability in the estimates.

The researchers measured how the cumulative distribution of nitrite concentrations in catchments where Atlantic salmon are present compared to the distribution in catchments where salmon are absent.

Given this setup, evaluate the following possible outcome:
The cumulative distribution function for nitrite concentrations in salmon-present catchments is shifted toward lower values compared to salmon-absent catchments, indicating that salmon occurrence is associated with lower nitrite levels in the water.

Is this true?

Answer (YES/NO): YES